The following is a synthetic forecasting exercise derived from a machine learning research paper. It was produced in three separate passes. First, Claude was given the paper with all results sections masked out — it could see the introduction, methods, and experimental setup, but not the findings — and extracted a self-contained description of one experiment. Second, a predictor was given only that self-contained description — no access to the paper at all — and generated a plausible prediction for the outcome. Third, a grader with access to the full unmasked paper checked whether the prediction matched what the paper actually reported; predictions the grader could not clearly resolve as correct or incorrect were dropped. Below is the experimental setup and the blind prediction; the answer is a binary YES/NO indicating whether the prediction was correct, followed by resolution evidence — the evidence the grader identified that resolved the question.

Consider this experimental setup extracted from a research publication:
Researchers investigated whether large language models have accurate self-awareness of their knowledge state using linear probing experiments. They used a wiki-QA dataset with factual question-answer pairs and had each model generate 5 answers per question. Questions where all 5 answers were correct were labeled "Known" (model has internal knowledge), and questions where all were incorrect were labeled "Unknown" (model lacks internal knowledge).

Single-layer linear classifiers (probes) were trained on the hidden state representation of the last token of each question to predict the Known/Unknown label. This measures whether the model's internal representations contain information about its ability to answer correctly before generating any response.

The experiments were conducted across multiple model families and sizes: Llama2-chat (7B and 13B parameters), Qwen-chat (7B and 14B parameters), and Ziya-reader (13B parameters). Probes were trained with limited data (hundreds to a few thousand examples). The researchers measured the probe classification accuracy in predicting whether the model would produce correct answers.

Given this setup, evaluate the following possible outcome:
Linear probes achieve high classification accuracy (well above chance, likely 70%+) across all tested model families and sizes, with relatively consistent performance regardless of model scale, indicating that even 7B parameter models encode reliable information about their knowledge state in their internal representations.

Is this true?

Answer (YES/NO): YES